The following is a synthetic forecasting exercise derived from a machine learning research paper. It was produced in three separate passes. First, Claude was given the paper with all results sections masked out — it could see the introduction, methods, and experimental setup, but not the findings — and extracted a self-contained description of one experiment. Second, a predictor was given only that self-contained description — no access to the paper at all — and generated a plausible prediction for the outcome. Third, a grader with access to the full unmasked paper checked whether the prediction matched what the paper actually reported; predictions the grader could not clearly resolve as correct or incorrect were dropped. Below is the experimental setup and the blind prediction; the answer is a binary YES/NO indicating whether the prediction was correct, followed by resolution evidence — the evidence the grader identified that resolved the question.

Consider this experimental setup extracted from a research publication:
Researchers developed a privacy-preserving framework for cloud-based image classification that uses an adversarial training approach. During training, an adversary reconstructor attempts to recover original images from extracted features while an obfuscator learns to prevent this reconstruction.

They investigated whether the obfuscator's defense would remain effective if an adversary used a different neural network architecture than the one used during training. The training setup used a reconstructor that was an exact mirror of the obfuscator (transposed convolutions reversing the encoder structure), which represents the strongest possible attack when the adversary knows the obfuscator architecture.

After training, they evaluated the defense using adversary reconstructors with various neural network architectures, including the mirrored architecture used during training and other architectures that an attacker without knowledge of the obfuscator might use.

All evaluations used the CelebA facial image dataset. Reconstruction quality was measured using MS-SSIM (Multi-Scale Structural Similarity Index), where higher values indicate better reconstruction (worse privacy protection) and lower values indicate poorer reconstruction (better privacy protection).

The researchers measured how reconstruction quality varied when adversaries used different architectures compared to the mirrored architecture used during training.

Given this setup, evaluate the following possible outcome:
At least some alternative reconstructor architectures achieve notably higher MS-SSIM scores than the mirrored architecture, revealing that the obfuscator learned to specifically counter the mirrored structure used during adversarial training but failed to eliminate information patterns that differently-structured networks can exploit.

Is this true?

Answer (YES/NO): NO